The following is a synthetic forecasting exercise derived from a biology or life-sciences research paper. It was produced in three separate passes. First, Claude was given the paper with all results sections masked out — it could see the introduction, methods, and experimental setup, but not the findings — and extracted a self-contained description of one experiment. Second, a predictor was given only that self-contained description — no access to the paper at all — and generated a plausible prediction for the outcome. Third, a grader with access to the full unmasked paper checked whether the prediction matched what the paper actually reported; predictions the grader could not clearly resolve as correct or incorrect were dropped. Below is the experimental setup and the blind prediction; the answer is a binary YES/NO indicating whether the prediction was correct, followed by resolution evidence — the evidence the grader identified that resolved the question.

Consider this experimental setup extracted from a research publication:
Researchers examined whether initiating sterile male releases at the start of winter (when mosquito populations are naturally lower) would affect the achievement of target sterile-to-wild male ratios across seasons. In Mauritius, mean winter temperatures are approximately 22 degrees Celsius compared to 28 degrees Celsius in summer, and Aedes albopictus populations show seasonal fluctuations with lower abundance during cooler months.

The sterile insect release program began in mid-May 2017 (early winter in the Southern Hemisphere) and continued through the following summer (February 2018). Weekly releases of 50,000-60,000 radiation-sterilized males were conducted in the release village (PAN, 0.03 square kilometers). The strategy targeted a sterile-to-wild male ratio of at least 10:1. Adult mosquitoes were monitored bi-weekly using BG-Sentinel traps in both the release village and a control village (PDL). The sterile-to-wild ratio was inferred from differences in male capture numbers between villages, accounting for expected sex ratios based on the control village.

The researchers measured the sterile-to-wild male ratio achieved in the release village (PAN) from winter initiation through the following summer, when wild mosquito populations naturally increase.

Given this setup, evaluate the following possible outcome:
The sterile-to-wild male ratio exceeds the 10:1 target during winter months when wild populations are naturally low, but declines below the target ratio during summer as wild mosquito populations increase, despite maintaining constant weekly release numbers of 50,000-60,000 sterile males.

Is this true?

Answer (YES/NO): NO